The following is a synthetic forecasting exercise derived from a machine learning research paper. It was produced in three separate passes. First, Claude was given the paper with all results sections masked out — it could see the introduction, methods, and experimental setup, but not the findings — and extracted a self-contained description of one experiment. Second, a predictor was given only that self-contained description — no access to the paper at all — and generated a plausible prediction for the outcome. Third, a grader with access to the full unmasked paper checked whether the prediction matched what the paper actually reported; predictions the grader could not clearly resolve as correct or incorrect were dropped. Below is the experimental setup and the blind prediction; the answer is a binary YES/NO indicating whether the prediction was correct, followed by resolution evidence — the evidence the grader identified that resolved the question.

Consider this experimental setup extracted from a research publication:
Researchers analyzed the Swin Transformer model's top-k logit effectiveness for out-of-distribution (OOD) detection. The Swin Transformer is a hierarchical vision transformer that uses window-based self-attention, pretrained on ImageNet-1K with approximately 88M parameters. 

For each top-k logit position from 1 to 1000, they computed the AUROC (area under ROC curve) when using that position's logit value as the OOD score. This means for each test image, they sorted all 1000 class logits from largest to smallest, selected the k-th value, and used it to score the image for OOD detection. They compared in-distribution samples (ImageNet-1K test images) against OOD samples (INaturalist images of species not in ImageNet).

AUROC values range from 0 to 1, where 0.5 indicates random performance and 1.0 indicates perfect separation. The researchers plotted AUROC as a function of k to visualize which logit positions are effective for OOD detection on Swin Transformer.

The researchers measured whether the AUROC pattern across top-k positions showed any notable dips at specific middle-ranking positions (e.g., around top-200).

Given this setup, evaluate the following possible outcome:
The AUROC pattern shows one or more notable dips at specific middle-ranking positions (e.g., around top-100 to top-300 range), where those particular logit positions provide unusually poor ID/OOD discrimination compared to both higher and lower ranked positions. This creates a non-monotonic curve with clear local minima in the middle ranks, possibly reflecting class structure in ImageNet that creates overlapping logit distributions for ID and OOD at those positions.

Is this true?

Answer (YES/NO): YES